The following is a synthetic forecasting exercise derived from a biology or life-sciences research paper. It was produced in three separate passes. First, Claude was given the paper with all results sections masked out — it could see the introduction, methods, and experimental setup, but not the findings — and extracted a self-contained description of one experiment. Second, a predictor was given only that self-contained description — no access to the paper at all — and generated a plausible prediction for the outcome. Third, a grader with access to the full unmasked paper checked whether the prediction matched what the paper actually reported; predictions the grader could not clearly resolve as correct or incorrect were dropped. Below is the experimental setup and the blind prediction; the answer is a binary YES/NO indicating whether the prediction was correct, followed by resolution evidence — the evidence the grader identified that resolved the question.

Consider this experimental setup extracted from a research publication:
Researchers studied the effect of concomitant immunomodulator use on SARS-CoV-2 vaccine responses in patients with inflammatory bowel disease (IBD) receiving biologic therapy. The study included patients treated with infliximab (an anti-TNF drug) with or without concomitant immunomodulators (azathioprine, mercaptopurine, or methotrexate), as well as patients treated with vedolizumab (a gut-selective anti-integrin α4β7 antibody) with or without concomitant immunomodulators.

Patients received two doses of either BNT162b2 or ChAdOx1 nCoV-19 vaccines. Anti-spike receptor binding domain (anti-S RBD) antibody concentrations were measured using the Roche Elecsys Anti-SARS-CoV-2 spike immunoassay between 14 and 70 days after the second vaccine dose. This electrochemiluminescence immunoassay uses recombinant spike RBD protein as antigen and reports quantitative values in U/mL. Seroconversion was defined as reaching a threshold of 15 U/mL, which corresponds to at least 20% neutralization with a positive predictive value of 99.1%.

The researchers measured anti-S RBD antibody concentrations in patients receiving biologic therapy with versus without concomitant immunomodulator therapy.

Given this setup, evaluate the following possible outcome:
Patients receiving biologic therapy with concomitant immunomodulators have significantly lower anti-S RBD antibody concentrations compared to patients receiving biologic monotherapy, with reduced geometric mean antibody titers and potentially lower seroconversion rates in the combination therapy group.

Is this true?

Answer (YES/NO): NO